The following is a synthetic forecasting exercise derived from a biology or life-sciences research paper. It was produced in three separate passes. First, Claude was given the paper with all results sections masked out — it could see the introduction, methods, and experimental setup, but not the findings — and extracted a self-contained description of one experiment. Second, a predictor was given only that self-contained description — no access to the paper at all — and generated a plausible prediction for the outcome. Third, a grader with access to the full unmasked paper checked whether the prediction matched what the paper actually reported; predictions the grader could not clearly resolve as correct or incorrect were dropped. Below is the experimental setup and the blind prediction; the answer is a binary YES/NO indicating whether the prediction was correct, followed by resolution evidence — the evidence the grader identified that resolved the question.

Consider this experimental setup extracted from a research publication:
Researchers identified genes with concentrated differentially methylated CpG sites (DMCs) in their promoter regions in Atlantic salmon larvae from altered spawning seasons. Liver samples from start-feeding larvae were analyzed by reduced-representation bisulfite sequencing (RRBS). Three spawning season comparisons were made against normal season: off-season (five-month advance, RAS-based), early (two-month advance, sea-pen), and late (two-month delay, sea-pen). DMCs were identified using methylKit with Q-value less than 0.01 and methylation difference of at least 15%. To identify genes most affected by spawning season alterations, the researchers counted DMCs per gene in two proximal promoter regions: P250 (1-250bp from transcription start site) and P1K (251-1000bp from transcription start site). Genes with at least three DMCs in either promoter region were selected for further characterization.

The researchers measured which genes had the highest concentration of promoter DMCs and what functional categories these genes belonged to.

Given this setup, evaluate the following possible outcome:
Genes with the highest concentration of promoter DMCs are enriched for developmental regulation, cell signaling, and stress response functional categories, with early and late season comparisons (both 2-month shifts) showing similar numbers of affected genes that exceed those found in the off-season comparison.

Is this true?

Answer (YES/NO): NO